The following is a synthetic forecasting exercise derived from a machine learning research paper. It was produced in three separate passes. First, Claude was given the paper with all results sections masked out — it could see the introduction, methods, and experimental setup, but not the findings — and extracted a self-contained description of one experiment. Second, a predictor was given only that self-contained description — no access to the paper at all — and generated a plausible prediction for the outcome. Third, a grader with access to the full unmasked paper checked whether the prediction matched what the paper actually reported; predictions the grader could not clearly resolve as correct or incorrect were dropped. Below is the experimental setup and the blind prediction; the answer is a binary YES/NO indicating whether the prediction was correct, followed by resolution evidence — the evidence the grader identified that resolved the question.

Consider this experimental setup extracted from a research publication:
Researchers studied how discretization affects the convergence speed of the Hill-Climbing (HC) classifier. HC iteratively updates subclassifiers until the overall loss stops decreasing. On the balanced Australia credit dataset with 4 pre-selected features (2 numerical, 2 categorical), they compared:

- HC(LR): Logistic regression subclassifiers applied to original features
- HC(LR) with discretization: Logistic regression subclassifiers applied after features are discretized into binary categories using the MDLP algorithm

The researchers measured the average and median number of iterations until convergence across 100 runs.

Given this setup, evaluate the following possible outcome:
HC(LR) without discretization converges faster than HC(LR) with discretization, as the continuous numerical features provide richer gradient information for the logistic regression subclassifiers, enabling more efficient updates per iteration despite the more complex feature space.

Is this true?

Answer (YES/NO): NO